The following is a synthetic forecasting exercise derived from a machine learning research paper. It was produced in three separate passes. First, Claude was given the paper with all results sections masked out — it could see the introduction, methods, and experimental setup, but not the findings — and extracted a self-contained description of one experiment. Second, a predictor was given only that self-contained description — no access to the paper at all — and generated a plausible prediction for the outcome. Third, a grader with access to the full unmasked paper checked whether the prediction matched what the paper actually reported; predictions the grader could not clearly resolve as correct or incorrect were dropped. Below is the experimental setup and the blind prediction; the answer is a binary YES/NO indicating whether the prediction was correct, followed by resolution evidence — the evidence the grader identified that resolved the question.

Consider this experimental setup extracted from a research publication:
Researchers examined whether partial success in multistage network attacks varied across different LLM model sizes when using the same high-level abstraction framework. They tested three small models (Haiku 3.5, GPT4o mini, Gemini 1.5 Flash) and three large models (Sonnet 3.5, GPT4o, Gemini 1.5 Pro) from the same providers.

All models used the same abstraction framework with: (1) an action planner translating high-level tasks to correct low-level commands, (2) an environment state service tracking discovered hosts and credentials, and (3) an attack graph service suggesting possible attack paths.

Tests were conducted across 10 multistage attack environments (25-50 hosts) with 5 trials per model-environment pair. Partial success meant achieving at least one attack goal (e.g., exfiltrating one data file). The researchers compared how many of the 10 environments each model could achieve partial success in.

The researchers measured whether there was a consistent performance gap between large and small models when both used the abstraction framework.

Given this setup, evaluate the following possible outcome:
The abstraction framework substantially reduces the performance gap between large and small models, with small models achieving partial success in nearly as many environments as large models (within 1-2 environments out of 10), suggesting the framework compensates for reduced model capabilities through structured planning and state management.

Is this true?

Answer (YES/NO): YES